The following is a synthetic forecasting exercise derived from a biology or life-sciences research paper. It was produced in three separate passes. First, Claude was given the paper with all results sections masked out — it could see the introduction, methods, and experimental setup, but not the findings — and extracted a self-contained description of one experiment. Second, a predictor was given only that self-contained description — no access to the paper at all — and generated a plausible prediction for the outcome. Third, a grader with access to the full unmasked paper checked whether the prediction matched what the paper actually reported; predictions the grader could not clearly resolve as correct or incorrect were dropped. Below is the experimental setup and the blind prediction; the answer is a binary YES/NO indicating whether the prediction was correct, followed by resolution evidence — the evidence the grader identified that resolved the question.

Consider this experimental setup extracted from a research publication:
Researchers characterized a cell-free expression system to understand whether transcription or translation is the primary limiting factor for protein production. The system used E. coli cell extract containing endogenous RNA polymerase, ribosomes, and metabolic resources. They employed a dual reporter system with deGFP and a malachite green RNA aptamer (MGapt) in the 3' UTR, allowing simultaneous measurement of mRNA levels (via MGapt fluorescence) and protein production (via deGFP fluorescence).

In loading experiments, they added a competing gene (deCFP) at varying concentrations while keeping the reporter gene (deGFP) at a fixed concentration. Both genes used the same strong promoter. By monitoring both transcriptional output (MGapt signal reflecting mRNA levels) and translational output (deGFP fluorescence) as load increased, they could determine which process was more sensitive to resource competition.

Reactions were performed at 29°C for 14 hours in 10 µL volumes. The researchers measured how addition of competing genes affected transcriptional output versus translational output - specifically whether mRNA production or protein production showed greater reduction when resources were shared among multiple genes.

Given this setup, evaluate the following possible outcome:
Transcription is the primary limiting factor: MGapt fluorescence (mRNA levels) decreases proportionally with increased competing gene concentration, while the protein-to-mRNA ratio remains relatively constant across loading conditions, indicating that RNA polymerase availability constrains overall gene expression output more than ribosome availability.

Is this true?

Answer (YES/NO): NO